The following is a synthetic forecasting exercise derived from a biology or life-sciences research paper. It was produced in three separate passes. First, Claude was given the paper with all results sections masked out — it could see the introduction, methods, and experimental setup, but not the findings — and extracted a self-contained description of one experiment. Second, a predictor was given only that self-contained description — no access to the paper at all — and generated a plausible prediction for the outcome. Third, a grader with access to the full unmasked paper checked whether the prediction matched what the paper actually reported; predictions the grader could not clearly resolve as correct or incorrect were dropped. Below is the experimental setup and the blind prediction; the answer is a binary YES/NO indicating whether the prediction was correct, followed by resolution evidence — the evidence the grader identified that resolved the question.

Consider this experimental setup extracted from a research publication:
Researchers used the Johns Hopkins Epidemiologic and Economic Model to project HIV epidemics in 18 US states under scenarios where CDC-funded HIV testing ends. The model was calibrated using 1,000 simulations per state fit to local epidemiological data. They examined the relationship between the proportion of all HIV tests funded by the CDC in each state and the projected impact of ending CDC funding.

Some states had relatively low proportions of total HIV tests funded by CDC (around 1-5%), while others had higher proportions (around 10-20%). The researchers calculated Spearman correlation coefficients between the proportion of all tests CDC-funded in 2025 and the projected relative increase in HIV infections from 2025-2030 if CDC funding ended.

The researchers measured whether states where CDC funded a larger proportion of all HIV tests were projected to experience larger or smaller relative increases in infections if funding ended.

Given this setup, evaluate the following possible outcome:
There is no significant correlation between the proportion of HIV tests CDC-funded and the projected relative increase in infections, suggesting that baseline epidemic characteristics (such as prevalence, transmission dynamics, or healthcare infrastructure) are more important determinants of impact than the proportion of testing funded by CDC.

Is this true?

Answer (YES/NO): NO